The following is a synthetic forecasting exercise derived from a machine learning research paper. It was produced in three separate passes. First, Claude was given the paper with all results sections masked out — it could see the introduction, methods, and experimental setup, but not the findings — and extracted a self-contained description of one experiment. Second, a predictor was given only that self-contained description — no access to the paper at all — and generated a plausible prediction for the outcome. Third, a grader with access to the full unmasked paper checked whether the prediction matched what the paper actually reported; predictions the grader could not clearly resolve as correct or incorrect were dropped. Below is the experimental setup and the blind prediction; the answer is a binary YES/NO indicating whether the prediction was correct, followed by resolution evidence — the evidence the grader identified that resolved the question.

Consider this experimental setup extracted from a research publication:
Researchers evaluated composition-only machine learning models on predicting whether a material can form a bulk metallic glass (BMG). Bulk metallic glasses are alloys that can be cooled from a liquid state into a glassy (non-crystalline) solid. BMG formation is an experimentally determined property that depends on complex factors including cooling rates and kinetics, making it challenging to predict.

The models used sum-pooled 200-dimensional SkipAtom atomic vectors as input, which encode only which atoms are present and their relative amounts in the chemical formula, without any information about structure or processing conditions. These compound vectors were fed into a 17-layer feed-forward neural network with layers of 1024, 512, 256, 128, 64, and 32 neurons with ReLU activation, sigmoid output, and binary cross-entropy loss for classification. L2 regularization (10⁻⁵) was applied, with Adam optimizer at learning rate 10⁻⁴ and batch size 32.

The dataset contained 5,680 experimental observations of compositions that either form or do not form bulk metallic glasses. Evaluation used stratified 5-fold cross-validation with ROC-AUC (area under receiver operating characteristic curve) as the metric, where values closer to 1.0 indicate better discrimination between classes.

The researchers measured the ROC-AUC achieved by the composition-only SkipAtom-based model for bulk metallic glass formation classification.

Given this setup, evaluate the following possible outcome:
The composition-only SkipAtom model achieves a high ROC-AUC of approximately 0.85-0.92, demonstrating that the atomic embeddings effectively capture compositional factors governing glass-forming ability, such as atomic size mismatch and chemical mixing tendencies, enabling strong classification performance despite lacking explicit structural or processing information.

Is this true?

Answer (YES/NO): NO